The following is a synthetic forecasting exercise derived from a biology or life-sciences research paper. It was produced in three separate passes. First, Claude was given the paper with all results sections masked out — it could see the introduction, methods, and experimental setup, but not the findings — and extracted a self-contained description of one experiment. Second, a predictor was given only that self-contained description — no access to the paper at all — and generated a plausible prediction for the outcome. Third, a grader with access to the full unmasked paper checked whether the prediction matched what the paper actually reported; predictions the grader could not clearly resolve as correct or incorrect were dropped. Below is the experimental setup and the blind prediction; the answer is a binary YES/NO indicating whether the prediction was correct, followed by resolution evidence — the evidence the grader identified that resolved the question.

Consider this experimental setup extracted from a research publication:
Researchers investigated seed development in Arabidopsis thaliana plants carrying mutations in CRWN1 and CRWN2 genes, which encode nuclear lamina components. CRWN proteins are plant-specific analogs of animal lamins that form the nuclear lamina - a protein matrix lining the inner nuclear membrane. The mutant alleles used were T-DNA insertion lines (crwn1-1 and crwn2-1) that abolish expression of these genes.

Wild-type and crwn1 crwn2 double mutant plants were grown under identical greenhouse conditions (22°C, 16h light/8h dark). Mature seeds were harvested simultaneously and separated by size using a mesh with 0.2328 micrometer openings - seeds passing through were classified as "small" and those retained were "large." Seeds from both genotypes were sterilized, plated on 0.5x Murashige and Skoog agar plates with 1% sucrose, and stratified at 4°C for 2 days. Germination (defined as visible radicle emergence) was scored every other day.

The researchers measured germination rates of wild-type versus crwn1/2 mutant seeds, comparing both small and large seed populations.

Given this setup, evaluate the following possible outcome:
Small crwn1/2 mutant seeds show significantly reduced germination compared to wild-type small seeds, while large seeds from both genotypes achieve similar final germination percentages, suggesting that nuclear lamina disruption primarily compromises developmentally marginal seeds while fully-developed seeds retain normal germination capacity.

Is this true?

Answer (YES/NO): NO